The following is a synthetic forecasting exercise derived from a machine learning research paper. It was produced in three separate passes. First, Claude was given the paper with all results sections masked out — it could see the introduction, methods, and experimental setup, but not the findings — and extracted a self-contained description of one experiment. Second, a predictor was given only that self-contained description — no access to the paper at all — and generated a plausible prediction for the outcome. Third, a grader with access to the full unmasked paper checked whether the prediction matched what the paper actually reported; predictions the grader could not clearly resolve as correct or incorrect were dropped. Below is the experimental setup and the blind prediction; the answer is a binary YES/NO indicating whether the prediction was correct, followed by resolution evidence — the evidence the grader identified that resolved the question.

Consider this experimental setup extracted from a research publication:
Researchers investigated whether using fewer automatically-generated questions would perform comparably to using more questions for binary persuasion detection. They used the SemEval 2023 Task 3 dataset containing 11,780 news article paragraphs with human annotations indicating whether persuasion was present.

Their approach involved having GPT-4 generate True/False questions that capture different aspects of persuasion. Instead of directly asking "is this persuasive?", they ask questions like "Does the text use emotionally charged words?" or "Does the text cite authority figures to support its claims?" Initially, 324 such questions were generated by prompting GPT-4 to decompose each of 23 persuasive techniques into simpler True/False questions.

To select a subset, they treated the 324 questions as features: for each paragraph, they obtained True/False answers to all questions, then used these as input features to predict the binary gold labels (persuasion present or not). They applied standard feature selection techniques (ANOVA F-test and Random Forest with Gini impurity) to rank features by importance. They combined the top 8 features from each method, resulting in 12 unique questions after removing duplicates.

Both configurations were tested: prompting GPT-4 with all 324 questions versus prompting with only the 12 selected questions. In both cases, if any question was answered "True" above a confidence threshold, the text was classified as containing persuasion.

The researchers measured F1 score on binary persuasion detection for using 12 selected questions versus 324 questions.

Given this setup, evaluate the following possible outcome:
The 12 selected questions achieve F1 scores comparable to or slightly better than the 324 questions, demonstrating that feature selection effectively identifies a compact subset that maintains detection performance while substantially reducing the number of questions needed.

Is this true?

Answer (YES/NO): YES